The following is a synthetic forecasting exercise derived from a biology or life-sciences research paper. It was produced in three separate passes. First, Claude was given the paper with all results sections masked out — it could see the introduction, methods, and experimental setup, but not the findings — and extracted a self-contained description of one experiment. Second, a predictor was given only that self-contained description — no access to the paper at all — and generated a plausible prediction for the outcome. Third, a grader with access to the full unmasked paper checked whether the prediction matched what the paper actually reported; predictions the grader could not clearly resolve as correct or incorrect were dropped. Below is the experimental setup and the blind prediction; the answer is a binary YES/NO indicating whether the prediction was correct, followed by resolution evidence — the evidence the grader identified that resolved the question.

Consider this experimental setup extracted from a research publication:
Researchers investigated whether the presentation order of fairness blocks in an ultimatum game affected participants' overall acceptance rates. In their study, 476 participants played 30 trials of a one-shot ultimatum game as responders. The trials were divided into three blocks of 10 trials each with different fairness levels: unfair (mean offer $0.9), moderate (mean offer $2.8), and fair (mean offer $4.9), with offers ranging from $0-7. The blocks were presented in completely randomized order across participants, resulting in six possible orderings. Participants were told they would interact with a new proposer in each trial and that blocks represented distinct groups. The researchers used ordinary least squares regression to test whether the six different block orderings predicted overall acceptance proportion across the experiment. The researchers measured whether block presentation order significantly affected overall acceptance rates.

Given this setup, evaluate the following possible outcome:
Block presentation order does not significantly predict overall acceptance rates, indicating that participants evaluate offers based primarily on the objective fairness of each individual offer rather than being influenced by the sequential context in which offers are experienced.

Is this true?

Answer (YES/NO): YES